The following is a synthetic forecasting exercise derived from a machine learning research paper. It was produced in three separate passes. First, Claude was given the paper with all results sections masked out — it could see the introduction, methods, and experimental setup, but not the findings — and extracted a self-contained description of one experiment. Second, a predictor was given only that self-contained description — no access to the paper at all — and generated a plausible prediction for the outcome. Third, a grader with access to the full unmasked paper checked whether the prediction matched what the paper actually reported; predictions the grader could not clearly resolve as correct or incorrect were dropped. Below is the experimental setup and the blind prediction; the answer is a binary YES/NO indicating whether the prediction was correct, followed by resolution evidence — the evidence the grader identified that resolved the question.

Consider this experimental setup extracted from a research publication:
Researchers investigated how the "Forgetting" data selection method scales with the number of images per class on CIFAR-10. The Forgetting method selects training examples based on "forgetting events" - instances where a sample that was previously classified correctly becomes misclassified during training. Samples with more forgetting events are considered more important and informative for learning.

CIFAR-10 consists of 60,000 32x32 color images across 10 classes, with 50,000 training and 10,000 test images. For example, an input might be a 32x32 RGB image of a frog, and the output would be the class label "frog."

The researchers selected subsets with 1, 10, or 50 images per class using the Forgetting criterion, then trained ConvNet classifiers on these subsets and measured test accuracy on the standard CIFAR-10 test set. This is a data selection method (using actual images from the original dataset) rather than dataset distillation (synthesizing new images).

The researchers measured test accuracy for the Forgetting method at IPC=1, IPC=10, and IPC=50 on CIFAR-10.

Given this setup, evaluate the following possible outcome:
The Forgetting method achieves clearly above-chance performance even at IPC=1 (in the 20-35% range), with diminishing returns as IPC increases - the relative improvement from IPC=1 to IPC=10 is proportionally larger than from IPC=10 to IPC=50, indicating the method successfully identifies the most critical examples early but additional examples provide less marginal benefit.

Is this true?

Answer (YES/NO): NO